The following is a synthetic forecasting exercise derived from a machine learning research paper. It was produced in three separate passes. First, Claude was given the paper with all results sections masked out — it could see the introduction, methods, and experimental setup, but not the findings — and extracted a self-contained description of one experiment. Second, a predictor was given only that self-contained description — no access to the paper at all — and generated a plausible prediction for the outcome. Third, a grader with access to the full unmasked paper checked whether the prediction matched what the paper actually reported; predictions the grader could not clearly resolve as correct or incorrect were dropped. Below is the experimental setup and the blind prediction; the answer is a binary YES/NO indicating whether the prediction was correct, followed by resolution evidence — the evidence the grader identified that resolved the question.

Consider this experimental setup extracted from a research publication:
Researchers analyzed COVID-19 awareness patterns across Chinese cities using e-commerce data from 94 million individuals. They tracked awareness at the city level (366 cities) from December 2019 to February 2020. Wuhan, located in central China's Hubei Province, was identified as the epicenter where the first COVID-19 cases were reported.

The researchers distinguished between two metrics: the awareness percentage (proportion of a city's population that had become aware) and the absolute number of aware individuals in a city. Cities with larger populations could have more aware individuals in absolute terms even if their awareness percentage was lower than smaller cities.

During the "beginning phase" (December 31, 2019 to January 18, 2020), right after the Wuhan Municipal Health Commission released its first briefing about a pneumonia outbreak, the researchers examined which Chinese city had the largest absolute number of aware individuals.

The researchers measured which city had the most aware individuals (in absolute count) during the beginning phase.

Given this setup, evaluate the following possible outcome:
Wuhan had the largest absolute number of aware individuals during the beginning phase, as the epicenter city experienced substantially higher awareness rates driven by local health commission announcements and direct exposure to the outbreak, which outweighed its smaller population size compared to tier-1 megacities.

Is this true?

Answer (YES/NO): YES